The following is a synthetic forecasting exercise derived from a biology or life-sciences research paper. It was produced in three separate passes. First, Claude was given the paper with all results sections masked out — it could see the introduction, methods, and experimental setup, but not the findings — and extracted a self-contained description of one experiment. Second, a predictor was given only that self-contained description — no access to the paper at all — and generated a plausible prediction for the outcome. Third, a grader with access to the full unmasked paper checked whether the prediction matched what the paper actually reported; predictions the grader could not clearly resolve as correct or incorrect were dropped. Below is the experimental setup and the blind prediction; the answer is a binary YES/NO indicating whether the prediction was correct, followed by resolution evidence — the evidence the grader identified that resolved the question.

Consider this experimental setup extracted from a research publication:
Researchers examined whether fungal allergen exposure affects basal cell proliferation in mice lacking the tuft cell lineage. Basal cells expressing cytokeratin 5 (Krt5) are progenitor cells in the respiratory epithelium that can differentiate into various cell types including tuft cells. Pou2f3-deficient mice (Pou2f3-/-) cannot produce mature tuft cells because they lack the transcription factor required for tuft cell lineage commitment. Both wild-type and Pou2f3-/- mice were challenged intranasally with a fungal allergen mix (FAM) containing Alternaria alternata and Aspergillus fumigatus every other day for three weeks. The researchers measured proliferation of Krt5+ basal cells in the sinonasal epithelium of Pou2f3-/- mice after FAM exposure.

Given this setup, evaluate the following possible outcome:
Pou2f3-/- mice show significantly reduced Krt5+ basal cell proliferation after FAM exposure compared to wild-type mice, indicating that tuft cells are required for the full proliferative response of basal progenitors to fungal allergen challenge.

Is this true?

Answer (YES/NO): NO